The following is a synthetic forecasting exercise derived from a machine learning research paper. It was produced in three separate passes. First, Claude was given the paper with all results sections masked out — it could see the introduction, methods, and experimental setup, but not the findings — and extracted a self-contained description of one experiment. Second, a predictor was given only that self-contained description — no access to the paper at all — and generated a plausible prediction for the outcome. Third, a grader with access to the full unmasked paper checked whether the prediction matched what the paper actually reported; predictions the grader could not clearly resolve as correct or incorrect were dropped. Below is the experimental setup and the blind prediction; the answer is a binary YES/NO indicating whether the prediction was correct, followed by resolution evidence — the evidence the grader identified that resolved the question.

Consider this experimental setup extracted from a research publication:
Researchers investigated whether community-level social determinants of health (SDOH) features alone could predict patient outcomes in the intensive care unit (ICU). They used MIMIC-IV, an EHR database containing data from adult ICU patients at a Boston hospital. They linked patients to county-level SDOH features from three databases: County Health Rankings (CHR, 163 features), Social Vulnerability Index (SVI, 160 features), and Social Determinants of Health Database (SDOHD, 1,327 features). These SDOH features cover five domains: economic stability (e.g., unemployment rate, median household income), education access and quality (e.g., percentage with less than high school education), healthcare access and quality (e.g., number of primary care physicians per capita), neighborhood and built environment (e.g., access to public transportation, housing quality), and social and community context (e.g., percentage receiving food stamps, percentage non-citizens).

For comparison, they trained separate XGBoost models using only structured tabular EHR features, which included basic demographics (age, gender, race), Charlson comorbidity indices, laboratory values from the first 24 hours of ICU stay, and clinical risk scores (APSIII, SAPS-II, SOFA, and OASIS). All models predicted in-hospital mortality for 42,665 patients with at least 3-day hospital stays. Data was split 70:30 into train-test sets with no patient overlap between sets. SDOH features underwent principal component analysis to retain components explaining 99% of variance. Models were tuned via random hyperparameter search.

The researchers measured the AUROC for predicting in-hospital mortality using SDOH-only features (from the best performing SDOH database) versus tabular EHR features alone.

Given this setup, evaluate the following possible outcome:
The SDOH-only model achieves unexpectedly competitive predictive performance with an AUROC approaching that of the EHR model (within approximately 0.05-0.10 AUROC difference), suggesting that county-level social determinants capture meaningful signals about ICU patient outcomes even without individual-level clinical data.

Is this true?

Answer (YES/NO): NO